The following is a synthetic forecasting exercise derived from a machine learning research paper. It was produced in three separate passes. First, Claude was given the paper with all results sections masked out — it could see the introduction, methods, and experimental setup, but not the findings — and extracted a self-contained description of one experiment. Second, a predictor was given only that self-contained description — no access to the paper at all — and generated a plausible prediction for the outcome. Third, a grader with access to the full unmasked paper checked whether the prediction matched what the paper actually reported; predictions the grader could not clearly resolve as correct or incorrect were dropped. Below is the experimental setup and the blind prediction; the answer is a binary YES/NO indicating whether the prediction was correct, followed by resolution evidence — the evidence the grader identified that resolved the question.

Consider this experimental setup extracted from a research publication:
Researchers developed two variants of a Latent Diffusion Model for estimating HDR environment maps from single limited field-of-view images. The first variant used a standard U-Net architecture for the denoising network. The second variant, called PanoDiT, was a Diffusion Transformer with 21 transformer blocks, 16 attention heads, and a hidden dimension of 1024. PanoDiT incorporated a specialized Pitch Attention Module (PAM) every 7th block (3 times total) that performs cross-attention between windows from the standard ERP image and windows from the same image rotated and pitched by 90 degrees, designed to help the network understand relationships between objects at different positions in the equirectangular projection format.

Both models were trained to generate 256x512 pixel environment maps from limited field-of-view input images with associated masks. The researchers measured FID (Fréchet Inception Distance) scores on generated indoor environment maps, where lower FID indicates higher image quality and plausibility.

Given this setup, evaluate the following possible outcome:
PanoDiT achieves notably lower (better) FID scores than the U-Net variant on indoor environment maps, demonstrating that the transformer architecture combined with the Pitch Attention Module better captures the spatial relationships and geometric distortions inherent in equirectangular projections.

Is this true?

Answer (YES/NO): NO